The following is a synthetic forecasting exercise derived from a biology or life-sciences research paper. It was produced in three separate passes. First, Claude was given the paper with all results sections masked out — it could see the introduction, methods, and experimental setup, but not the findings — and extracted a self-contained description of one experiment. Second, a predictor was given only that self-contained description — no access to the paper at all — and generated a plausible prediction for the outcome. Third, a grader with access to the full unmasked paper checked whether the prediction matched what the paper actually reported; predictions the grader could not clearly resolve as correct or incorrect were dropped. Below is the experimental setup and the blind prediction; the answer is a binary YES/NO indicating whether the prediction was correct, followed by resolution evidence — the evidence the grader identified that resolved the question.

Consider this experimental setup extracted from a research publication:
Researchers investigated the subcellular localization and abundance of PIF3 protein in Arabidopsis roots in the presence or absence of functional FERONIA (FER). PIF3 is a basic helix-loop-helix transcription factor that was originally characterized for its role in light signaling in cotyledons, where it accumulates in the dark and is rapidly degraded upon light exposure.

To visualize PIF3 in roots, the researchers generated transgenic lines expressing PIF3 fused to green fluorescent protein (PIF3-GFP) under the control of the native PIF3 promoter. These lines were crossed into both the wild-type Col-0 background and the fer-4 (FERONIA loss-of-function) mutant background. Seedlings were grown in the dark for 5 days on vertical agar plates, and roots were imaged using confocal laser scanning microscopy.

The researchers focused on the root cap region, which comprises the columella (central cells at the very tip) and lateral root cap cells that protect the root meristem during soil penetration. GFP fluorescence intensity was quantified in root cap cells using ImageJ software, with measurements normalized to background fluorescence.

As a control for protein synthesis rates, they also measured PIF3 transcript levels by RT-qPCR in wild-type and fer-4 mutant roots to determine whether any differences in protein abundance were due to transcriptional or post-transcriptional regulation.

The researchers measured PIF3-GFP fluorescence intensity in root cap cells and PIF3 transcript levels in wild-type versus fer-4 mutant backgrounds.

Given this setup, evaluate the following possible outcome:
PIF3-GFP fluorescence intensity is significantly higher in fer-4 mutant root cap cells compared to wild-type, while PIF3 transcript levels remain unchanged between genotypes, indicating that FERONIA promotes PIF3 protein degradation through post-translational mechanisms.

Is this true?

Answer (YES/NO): NO